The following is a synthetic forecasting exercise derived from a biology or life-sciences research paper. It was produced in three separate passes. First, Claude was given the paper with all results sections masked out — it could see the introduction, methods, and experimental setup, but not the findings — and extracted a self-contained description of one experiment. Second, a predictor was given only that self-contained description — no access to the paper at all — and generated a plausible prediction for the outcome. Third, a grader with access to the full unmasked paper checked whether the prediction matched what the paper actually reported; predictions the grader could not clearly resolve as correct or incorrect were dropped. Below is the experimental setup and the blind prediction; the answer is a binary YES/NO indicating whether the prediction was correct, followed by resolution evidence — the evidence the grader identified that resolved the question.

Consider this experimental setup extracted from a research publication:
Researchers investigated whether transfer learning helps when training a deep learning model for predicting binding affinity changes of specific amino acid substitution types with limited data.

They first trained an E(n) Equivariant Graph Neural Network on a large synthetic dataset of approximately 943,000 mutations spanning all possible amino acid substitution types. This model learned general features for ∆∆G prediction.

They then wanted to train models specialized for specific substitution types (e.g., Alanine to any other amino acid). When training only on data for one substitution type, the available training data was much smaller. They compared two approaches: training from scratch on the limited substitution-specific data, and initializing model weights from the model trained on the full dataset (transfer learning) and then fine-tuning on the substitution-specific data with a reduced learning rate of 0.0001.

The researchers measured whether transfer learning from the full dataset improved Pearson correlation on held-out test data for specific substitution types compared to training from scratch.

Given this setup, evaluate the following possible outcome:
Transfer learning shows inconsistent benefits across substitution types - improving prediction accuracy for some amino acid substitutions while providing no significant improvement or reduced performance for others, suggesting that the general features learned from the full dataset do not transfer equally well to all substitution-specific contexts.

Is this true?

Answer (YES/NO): NO